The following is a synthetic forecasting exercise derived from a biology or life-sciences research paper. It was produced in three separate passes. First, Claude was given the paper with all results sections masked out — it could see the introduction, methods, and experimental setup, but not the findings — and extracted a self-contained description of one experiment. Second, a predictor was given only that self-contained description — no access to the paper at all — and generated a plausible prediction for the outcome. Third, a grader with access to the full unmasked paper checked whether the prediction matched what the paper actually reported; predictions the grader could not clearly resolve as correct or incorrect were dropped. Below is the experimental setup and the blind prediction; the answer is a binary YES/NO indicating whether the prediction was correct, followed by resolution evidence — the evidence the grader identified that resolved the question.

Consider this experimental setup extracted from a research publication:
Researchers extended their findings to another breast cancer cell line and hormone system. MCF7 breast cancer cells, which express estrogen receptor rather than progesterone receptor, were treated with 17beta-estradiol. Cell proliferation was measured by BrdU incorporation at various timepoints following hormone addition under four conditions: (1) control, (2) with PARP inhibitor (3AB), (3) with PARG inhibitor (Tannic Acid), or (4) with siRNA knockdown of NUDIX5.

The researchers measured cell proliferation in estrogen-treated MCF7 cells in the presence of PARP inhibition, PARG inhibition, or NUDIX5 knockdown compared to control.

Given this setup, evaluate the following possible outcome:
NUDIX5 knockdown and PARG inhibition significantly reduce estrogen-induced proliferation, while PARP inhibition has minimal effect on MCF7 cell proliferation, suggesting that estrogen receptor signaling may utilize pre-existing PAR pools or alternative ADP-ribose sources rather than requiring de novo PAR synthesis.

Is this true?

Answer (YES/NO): NO